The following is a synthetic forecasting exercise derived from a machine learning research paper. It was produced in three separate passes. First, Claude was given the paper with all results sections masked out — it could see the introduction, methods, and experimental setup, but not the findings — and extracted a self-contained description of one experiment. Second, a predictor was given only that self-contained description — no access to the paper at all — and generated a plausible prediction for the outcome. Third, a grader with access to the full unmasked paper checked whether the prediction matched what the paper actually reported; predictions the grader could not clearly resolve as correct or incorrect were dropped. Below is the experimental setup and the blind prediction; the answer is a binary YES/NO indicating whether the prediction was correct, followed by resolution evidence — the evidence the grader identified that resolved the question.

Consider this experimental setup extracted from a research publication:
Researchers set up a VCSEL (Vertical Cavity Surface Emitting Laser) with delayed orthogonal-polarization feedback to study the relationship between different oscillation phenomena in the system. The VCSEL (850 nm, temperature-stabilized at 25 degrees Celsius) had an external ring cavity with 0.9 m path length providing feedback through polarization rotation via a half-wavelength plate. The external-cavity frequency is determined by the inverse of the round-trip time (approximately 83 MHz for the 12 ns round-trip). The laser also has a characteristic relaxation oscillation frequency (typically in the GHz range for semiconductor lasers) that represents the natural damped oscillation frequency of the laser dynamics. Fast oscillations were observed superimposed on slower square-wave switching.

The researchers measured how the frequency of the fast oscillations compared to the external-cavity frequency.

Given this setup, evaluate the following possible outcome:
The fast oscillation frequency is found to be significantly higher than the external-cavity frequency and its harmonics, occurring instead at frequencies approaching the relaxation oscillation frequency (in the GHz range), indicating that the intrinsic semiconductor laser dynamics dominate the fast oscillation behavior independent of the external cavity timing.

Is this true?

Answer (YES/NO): NO